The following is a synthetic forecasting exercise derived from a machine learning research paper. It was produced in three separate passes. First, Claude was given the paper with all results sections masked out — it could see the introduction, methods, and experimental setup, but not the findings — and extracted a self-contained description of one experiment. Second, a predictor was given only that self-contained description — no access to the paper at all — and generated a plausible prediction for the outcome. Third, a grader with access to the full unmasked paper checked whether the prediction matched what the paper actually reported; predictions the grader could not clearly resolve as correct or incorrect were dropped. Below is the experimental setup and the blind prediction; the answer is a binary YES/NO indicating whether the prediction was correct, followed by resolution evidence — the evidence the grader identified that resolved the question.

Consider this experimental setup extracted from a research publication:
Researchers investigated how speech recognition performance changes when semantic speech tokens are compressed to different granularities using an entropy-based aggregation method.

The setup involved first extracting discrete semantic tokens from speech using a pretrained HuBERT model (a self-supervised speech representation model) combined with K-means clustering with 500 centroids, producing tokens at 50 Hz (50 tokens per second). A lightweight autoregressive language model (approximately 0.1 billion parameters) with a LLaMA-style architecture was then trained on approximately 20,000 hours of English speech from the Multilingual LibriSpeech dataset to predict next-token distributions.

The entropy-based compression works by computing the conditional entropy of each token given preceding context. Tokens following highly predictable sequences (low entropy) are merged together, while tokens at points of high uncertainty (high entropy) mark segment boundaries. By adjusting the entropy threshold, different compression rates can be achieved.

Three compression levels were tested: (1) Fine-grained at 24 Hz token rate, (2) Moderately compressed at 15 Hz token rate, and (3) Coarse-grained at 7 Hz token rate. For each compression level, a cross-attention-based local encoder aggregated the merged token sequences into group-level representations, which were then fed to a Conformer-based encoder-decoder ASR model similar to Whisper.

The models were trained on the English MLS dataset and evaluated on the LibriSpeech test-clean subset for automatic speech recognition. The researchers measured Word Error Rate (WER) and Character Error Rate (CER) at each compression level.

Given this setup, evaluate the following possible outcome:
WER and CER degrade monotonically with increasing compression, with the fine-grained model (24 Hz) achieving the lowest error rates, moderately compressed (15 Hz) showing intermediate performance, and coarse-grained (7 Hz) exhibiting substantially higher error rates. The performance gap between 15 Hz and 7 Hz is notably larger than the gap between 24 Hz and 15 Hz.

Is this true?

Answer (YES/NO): NO